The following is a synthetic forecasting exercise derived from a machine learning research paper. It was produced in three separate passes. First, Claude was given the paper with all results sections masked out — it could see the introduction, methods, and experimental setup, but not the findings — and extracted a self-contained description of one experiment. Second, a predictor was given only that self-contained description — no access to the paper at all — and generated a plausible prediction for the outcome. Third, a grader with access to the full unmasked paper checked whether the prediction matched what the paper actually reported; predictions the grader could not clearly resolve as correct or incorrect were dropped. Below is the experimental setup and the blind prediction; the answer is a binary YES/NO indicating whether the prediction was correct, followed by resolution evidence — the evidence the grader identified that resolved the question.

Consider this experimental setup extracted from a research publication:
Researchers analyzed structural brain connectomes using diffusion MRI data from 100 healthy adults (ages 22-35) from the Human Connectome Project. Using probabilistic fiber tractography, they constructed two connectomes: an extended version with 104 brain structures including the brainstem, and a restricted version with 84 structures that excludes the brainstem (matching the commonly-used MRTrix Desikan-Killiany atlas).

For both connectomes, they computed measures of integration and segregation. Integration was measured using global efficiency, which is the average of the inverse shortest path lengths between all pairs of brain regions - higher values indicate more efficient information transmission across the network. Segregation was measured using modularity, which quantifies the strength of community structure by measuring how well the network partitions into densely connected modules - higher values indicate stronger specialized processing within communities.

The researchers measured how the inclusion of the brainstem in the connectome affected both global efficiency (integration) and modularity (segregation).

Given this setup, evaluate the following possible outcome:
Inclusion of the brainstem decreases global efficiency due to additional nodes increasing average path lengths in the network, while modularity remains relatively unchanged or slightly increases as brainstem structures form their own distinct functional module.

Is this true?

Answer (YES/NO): NO